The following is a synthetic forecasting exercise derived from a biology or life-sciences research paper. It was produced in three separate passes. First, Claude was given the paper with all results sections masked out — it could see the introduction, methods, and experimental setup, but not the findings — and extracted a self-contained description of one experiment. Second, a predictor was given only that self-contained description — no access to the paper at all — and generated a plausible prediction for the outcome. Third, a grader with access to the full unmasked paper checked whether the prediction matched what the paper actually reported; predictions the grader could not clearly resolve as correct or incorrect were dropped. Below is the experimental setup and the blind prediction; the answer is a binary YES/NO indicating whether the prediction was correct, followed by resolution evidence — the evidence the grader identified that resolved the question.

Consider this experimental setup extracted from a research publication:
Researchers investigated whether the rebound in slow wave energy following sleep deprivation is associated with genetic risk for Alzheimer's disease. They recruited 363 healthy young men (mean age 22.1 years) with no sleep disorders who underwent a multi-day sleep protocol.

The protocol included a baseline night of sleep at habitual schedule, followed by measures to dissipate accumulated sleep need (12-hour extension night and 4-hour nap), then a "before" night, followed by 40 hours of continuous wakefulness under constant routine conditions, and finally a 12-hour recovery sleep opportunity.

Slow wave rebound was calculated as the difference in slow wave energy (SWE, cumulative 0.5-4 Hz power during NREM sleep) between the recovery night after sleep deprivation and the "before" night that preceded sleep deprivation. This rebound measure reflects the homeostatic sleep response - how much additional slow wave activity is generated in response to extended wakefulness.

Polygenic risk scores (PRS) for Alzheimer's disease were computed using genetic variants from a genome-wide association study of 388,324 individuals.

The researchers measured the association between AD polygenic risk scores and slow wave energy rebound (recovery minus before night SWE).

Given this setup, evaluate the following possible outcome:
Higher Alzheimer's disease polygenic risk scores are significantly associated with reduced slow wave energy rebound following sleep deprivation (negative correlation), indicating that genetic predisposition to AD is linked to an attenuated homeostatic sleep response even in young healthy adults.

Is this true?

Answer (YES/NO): NO